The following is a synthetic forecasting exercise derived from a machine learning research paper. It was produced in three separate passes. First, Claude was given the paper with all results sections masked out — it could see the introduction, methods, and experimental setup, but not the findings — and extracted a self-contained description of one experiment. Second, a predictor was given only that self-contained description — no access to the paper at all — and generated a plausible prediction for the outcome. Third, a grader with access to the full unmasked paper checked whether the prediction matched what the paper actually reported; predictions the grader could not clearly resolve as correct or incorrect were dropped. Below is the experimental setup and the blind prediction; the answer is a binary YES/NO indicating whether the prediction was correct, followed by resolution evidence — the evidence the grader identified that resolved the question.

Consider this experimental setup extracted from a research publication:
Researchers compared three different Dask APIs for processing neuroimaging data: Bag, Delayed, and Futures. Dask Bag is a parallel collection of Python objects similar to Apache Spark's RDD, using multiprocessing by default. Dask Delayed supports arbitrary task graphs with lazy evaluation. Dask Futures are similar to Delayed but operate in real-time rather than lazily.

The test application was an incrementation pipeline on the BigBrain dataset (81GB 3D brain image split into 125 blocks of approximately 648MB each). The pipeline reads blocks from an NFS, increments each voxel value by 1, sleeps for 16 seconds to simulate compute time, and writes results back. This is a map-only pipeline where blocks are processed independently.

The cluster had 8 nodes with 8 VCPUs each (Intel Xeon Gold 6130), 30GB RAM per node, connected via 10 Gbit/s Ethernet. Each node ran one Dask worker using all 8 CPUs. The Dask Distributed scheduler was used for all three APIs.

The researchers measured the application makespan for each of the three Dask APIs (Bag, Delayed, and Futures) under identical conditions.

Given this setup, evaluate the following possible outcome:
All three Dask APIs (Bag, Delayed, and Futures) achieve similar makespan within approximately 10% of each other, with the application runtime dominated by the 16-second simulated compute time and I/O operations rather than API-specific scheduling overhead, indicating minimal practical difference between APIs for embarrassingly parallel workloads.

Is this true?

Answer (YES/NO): YES